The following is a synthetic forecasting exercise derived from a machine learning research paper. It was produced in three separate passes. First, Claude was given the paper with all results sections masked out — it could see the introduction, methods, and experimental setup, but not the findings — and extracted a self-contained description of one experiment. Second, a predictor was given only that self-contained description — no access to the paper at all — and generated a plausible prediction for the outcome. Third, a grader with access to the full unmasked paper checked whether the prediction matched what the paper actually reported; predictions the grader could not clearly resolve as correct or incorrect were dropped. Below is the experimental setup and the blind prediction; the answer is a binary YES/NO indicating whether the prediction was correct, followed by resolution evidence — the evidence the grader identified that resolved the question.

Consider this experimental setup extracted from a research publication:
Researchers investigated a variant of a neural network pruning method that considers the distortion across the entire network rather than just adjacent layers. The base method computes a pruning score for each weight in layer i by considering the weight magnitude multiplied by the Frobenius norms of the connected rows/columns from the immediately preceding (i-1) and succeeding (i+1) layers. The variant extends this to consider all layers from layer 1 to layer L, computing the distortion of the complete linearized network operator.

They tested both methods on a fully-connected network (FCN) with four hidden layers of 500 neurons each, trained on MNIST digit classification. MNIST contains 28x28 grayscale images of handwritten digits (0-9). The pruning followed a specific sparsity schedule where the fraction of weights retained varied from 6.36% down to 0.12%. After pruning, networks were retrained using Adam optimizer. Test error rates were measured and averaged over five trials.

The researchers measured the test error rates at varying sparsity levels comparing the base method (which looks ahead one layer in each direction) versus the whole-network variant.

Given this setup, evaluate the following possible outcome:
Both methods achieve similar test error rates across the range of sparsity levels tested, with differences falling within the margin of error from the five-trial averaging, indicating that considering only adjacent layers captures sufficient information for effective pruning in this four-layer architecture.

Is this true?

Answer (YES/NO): NO